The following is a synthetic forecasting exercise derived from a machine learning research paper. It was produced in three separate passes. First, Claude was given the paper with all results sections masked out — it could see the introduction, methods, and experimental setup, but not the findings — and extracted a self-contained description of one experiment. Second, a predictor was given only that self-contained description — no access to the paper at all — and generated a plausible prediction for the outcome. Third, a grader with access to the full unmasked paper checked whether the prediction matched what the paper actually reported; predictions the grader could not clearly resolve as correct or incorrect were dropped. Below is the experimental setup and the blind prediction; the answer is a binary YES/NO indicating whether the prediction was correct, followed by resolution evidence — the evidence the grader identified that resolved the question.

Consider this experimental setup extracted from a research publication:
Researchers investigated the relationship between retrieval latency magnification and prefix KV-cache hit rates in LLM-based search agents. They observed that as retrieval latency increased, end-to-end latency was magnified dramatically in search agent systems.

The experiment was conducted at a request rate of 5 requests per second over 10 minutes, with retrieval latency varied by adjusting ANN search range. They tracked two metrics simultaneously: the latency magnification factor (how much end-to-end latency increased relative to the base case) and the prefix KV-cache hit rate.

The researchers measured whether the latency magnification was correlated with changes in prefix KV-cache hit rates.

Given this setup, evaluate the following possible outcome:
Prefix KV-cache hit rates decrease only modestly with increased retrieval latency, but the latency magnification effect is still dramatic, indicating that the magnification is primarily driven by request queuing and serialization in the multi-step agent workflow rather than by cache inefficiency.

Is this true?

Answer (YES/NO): NO